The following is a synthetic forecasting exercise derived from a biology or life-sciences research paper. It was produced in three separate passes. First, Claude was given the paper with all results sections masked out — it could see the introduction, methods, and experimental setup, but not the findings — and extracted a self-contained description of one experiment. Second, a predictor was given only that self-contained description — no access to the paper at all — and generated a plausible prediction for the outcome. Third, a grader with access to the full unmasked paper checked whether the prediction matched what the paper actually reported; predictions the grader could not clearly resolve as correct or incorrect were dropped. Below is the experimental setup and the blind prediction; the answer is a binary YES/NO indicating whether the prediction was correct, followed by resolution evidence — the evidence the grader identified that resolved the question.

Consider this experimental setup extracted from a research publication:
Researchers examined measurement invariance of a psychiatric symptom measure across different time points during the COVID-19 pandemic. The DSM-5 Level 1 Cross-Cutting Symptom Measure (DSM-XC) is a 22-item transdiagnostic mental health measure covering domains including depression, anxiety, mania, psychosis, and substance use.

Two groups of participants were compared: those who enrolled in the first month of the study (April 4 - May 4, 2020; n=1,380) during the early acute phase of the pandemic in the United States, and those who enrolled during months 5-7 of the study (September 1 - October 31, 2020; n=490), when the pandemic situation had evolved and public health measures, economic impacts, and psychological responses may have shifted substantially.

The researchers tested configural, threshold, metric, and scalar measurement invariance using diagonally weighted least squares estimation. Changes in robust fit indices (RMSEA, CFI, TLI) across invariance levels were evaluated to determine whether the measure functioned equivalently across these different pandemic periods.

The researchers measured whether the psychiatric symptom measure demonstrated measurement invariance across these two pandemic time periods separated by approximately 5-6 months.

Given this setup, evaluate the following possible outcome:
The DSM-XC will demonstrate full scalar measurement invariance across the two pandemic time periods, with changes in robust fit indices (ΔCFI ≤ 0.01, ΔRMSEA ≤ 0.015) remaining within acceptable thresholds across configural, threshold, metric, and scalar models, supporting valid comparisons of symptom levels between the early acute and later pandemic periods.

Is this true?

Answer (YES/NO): NO